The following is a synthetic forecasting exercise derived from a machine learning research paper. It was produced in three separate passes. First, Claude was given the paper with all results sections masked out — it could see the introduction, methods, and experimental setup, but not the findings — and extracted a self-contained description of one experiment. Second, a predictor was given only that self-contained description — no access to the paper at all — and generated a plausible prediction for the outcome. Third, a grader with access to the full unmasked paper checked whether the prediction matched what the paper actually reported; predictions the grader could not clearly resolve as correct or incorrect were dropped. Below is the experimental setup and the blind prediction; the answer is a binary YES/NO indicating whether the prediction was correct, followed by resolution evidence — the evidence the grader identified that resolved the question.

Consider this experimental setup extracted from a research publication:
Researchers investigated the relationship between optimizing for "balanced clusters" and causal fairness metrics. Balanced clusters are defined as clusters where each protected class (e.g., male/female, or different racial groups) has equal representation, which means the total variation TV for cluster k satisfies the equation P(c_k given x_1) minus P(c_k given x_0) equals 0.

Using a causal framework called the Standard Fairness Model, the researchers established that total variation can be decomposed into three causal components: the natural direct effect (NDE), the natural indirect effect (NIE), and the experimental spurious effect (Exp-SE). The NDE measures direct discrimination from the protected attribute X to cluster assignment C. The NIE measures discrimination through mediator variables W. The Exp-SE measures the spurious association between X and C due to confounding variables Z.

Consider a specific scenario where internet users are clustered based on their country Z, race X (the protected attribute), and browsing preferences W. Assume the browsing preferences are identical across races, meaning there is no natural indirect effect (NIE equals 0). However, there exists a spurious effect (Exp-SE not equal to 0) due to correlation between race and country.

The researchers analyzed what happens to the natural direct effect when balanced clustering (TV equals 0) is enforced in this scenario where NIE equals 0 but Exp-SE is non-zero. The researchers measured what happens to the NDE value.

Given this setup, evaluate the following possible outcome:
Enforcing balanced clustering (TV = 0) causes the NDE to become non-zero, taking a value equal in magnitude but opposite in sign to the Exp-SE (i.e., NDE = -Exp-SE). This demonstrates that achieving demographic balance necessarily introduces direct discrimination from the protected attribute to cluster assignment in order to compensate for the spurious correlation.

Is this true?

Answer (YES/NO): YES